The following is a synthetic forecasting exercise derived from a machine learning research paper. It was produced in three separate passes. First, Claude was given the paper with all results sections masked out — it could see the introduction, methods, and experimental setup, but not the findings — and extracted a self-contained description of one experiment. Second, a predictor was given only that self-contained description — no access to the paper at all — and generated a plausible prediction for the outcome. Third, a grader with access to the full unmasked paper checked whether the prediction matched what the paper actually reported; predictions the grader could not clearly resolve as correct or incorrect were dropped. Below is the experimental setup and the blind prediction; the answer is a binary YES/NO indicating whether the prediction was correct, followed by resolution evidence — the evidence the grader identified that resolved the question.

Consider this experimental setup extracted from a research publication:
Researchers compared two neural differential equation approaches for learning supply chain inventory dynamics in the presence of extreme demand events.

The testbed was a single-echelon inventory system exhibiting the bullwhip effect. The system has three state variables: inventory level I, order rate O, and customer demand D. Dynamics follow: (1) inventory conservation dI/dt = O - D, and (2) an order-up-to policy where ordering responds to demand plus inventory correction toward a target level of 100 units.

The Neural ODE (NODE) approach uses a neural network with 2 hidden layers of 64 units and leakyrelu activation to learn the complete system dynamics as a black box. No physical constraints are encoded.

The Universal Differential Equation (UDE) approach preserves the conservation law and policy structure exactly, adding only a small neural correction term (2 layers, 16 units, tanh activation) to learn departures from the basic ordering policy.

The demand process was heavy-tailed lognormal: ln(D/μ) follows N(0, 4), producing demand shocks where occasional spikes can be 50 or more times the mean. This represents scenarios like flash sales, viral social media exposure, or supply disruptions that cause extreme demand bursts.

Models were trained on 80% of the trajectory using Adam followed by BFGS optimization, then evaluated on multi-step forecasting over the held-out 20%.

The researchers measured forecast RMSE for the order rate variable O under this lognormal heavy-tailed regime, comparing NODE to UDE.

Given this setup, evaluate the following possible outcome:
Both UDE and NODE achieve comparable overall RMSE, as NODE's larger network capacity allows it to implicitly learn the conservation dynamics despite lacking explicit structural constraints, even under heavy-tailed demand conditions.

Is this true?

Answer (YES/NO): NO